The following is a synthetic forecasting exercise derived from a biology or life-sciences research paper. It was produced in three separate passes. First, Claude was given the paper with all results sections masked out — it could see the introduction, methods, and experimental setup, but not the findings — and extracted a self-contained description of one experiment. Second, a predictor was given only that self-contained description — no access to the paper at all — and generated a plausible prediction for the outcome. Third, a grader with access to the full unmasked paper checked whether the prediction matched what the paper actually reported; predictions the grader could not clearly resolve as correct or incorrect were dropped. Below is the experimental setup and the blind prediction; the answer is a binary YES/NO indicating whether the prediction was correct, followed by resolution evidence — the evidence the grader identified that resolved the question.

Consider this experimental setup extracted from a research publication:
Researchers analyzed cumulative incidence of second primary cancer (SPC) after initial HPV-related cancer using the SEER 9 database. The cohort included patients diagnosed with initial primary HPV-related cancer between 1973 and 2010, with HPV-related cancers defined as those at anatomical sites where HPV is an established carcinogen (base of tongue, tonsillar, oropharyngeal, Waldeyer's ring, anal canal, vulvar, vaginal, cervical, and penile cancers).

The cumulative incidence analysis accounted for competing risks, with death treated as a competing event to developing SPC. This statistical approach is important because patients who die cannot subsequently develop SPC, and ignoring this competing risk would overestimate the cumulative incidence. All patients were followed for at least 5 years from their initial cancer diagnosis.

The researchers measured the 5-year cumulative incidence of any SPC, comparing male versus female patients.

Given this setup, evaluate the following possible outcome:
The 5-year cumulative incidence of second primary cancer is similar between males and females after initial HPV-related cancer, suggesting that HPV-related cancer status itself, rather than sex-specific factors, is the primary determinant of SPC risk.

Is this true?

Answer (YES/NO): NO